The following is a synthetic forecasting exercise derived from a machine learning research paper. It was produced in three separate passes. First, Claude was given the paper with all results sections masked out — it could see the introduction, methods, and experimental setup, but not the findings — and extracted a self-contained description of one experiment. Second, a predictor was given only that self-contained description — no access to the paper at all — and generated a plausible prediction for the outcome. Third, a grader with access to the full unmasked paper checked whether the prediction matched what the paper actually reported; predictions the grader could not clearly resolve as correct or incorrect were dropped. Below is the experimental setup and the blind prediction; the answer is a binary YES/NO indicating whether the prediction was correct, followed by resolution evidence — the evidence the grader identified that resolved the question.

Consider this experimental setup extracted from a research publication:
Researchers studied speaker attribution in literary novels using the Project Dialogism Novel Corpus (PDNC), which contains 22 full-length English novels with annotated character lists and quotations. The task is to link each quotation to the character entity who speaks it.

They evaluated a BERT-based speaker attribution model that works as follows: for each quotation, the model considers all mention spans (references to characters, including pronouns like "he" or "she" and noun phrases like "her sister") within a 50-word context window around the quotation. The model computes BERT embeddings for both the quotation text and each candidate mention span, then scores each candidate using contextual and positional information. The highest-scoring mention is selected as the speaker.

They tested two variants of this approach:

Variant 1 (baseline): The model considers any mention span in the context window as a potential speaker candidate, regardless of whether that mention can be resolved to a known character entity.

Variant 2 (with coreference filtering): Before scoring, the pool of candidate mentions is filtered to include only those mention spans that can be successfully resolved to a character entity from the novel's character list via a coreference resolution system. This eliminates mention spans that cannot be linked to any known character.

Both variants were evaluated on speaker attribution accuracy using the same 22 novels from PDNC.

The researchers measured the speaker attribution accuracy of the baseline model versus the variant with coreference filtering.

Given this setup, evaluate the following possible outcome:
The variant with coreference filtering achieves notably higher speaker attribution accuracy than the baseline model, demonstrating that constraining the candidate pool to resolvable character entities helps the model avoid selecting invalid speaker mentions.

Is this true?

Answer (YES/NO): YES